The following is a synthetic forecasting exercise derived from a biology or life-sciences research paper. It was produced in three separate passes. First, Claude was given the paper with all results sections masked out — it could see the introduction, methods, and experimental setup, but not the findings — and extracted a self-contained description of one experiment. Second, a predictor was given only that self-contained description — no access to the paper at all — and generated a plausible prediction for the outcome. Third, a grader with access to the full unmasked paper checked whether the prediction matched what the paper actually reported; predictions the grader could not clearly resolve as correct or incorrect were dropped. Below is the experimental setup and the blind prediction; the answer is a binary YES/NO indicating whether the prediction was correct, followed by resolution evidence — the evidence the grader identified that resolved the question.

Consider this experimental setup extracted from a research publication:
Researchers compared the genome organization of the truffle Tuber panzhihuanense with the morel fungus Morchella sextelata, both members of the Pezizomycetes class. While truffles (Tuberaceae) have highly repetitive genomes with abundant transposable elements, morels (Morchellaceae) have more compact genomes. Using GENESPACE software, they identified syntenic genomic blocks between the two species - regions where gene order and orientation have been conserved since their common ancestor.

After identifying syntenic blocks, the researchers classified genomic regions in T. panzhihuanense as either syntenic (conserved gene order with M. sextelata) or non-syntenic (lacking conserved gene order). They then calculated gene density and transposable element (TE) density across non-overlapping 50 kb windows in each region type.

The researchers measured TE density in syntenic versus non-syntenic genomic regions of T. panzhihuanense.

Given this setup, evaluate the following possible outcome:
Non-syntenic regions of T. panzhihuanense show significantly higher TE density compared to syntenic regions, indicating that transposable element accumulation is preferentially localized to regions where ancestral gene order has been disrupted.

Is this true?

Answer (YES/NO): YES